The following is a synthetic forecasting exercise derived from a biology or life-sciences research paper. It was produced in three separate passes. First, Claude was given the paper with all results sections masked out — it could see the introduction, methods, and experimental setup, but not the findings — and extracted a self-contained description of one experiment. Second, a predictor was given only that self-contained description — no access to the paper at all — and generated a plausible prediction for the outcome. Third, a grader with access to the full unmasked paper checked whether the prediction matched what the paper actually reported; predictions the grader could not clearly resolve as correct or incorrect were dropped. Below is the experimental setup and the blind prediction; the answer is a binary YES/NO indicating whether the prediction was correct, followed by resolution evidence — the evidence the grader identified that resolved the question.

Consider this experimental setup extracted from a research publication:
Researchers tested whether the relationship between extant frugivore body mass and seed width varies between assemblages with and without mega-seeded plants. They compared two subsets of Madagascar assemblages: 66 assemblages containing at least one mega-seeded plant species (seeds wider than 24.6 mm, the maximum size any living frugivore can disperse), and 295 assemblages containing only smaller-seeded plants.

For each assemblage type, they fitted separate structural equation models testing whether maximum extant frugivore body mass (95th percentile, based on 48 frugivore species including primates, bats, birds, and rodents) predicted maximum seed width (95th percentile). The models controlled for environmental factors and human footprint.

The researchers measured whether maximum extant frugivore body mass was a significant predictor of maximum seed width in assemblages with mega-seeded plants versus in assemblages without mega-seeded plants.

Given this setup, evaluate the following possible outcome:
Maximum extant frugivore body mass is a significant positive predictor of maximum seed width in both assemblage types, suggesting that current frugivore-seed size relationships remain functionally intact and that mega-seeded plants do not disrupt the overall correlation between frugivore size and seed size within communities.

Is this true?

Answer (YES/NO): NO